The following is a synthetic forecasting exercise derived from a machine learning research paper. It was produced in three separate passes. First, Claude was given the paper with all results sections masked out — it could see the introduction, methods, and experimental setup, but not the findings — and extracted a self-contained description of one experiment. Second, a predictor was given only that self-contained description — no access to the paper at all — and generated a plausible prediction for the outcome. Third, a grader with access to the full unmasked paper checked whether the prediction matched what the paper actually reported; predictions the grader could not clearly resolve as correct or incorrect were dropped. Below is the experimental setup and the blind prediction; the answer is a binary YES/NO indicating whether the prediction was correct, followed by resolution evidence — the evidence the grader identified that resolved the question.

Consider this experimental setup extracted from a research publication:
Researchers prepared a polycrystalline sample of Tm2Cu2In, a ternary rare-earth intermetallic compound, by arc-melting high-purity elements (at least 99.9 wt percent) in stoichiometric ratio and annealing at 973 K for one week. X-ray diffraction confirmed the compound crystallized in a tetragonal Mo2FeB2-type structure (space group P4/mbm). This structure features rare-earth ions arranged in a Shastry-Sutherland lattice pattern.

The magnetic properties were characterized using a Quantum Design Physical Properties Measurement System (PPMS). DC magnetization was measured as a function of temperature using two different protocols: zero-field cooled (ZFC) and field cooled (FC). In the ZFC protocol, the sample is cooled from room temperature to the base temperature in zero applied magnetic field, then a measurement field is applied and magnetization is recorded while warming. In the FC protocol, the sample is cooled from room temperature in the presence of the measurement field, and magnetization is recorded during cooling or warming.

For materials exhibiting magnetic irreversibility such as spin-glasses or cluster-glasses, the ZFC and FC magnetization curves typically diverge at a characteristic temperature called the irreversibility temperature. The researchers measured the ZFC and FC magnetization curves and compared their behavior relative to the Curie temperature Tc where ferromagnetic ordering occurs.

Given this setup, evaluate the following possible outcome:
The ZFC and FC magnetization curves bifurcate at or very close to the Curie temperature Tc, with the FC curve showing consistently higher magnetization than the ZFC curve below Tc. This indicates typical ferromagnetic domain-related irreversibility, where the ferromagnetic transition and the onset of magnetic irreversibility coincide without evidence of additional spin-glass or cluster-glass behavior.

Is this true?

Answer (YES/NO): NO